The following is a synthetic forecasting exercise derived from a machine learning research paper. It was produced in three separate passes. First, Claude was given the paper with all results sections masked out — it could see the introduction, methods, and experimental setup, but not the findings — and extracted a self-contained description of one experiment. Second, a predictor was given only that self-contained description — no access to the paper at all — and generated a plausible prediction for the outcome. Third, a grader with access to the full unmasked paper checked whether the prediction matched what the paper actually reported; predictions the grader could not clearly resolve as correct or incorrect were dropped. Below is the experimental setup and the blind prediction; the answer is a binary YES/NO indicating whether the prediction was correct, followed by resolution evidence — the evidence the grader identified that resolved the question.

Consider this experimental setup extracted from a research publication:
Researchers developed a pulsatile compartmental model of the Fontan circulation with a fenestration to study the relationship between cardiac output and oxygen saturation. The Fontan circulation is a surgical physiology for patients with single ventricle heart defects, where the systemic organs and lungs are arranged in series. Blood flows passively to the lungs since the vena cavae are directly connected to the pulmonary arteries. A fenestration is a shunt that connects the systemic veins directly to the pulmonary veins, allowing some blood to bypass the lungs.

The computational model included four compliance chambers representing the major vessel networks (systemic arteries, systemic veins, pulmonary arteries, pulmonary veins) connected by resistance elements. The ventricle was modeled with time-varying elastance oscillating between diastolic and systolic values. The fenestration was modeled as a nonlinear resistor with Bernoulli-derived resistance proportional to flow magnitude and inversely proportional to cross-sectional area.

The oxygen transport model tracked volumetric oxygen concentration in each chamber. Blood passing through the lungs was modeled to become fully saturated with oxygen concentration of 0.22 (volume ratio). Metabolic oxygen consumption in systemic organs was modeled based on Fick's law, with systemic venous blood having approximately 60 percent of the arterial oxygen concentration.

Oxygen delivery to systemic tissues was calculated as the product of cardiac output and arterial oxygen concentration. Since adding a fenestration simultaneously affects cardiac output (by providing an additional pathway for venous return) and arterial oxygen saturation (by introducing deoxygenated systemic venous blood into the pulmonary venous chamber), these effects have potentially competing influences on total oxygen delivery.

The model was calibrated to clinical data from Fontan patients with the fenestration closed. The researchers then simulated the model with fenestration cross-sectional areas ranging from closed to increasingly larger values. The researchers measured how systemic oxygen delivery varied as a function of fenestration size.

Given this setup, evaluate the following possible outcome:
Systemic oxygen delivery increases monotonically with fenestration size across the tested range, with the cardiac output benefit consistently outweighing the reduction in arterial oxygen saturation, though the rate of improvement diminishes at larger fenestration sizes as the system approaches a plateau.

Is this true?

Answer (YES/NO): NO